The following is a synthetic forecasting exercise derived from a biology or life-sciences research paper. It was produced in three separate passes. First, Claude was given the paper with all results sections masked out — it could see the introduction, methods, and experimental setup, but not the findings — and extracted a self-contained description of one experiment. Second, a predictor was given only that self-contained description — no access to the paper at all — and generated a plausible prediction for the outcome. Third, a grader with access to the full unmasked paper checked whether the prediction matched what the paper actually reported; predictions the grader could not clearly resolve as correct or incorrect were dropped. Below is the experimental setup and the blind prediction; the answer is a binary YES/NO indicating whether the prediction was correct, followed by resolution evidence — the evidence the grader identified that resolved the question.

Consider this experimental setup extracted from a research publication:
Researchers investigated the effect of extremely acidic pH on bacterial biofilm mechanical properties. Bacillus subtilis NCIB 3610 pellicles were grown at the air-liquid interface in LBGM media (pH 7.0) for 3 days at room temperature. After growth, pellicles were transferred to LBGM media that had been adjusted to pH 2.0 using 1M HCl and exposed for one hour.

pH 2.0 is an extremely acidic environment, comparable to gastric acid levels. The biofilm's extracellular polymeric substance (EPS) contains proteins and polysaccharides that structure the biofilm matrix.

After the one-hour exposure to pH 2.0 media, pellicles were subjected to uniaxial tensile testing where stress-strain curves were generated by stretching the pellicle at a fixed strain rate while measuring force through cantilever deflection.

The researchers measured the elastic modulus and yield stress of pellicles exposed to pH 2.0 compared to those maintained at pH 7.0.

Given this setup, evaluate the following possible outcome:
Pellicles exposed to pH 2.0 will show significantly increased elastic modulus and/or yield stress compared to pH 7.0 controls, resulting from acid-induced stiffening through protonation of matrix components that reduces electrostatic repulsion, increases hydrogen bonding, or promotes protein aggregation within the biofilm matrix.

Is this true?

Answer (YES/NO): NO